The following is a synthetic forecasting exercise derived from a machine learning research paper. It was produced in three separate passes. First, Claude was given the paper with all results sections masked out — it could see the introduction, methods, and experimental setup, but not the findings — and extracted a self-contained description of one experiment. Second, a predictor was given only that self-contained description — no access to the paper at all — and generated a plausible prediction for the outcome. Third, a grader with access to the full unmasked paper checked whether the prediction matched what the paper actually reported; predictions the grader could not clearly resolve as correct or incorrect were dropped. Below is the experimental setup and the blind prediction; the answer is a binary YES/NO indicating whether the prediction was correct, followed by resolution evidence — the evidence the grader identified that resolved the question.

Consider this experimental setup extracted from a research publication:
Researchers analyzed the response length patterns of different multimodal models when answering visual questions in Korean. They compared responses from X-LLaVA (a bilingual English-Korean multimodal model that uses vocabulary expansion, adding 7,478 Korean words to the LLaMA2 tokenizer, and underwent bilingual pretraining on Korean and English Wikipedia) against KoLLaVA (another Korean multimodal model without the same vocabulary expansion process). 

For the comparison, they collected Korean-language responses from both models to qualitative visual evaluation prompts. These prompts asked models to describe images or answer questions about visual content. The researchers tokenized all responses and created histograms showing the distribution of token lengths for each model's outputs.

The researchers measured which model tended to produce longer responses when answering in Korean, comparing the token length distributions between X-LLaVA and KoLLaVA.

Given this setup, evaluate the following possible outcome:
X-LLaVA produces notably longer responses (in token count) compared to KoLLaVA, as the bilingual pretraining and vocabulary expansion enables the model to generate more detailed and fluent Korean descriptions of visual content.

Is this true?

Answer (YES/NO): NO